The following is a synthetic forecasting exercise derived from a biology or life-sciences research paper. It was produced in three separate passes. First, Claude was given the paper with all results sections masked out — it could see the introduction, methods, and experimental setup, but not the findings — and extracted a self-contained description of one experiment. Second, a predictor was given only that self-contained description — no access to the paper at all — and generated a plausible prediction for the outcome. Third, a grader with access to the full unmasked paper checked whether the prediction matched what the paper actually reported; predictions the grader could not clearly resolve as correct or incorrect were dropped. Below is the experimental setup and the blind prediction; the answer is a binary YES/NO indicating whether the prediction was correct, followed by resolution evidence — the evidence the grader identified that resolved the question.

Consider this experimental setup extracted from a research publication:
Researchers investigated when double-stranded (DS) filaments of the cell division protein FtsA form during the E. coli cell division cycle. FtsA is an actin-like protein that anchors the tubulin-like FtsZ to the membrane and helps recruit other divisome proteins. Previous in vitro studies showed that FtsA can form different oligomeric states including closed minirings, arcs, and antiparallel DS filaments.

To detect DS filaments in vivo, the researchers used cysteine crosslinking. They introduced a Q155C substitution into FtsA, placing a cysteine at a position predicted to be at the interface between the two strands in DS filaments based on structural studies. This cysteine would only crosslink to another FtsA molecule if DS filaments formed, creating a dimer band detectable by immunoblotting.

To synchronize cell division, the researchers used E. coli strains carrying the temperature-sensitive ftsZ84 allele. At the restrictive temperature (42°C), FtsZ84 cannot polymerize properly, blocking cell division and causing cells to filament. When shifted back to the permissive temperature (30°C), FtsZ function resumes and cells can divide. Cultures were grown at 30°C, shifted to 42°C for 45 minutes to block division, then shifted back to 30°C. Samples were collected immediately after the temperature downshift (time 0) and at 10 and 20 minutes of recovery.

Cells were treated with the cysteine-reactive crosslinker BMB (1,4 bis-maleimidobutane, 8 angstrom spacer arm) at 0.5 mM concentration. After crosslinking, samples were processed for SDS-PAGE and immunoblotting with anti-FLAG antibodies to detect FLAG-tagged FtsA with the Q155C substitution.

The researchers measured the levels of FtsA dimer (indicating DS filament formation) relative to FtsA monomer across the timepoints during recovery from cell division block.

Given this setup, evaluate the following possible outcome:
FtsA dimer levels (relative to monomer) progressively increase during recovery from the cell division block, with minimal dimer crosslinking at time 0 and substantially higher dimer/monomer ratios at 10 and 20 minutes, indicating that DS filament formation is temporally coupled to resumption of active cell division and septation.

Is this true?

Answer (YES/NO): YES